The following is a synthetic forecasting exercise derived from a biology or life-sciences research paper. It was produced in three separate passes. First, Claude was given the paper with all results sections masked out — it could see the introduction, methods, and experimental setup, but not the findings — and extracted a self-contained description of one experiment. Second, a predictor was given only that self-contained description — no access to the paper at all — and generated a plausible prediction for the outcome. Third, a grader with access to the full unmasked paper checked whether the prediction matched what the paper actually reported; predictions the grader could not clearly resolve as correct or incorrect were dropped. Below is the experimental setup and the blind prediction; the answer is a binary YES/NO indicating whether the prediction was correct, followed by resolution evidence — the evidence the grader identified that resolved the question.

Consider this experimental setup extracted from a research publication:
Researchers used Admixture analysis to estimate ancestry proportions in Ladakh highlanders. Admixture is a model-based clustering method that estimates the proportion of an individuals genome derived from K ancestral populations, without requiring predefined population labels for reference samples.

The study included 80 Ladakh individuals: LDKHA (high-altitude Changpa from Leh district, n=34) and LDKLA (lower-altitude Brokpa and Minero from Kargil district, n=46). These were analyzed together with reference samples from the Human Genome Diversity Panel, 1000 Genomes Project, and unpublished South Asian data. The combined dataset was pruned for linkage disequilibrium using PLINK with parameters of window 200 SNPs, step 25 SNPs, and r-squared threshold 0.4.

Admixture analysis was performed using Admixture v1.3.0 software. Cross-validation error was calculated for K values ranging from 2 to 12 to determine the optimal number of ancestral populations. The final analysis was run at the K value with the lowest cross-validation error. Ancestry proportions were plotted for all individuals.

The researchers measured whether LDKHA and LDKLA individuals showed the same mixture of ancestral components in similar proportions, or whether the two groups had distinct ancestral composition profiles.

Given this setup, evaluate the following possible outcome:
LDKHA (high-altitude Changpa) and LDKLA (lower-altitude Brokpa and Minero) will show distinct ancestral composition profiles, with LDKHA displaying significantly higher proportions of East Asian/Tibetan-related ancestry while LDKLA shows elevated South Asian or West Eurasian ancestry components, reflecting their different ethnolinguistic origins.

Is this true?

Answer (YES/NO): YES